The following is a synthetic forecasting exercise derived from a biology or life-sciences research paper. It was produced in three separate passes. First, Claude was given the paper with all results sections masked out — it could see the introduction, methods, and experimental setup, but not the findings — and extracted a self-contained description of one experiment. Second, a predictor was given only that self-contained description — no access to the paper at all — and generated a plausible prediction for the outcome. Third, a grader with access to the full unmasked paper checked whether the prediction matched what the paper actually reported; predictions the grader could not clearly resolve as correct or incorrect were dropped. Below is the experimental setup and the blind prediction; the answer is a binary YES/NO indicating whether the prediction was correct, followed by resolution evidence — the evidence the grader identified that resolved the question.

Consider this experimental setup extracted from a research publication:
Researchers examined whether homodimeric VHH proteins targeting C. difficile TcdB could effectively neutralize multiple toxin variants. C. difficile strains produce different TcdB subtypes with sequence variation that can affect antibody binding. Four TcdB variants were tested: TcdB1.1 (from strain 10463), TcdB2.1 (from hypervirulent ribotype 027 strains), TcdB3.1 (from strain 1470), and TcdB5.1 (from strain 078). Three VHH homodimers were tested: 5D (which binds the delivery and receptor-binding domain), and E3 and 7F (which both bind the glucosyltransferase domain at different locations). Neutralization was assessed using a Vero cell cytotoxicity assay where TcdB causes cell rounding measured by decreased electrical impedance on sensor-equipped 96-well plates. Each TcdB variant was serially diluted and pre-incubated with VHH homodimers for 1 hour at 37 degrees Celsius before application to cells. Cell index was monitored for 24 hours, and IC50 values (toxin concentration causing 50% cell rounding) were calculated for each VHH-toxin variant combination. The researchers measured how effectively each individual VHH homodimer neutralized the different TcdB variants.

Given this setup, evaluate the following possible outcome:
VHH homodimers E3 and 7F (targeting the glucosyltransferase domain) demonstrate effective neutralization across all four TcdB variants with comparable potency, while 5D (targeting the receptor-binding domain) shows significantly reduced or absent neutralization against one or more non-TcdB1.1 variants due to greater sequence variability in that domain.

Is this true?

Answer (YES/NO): YES